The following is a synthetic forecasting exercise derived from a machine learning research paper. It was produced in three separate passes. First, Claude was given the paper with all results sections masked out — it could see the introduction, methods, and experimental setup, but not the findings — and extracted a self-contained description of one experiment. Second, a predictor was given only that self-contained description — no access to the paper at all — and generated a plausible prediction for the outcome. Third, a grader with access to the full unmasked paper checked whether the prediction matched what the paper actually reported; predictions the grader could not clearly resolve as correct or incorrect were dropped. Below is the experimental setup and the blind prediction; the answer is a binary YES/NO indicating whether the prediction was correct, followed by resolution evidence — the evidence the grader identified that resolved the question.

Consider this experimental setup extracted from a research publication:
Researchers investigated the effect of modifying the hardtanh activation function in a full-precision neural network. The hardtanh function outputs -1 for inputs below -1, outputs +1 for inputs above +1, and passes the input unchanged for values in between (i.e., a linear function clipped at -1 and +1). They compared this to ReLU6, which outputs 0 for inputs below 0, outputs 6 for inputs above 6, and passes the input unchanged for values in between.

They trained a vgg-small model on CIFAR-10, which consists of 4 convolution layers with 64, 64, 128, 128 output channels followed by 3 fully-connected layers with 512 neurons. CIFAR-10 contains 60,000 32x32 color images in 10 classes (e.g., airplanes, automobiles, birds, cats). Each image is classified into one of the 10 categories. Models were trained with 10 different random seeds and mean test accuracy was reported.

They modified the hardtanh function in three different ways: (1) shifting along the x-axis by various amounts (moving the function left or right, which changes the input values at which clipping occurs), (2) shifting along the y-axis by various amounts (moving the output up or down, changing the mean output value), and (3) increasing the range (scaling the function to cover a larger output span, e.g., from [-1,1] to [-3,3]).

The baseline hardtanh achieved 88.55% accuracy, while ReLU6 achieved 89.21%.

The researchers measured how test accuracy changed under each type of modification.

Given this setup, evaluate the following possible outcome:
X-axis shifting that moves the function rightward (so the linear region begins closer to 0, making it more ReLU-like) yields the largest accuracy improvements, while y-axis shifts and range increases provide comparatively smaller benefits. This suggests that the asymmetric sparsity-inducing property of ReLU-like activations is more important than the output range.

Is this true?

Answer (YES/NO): YES